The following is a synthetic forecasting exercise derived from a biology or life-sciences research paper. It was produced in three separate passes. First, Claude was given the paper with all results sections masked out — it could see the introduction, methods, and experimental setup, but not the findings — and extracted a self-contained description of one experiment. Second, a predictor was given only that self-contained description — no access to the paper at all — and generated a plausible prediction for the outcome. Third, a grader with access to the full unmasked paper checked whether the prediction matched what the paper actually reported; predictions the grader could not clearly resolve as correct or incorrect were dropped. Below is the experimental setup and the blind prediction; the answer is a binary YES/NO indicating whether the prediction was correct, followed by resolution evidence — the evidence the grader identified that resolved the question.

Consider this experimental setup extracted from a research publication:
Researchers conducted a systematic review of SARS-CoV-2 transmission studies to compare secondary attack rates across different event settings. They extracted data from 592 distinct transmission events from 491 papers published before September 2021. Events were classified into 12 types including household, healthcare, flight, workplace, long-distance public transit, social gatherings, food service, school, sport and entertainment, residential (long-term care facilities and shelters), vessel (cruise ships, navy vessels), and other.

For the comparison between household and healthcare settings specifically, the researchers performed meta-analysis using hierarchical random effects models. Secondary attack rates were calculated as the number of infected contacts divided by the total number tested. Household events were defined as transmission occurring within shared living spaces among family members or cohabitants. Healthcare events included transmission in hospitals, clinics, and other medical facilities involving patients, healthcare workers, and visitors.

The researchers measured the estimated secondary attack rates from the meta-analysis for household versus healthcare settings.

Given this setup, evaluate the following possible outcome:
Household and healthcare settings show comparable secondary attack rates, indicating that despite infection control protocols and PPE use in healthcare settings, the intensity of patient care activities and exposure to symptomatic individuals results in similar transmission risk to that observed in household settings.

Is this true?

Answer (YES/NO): NO